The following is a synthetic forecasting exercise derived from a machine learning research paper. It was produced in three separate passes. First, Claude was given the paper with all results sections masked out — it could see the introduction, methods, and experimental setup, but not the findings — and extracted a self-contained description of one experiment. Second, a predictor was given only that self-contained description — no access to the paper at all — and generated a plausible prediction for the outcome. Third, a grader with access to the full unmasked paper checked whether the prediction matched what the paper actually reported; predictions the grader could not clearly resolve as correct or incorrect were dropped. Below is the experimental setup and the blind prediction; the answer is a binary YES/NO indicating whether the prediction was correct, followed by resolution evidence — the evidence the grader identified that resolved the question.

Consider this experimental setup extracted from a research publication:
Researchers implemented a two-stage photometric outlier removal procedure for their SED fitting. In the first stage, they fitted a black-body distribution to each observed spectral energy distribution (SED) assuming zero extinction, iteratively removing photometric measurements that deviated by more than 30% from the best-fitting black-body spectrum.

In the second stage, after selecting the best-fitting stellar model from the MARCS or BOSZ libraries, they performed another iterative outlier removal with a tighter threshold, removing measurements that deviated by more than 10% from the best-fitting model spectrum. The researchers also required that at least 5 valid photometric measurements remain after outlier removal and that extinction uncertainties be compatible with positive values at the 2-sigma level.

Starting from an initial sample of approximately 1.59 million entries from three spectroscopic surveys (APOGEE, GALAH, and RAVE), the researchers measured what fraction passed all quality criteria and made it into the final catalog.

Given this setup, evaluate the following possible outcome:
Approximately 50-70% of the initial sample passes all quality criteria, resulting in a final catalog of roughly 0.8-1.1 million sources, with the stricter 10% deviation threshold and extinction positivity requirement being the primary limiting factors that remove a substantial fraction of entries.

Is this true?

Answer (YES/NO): NO